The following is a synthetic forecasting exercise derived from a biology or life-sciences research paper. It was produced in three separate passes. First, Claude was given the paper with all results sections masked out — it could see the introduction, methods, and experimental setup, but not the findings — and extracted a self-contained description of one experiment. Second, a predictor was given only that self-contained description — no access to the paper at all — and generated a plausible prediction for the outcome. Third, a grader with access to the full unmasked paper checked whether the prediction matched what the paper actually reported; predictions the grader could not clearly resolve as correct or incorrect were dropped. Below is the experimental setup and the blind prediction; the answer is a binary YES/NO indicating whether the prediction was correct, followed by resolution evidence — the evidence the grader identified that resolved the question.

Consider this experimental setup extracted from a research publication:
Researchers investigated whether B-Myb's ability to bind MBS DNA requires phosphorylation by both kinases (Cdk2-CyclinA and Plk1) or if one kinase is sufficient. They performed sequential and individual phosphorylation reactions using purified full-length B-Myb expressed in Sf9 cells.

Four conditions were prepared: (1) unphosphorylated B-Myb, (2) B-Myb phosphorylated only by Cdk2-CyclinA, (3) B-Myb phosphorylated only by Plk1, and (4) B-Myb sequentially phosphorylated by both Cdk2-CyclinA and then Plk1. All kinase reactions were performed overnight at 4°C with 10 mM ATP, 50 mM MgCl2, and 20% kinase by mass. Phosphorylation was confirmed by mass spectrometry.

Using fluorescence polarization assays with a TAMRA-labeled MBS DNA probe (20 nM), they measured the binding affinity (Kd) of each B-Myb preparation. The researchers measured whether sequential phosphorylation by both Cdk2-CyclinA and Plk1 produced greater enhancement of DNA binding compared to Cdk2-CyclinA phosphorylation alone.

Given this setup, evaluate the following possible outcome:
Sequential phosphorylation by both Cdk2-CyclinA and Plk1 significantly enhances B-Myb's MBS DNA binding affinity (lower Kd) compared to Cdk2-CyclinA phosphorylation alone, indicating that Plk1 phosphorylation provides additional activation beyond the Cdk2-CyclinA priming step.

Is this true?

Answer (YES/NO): NO